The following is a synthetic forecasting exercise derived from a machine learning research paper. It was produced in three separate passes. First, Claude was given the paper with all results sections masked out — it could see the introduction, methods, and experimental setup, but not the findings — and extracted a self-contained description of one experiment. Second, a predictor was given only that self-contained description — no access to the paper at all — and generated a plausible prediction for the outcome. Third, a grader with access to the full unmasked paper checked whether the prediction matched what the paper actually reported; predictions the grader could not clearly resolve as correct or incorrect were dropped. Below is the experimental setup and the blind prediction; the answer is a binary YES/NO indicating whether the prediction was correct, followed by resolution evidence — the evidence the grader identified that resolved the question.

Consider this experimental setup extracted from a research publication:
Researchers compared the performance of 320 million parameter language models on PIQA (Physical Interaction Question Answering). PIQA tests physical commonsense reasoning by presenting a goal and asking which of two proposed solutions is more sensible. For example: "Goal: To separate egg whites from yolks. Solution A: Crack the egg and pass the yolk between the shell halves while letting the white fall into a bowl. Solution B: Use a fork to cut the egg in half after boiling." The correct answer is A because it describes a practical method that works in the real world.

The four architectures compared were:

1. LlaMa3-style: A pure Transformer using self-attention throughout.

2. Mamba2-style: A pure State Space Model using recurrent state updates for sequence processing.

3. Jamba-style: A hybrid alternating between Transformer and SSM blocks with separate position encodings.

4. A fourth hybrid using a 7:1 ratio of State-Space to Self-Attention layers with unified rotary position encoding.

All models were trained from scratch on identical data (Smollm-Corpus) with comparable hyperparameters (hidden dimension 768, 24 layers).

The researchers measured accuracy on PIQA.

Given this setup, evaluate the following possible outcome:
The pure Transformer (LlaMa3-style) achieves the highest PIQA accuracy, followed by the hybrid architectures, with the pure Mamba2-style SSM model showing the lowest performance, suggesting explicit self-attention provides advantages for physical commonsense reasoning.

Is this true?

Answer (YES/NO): NO